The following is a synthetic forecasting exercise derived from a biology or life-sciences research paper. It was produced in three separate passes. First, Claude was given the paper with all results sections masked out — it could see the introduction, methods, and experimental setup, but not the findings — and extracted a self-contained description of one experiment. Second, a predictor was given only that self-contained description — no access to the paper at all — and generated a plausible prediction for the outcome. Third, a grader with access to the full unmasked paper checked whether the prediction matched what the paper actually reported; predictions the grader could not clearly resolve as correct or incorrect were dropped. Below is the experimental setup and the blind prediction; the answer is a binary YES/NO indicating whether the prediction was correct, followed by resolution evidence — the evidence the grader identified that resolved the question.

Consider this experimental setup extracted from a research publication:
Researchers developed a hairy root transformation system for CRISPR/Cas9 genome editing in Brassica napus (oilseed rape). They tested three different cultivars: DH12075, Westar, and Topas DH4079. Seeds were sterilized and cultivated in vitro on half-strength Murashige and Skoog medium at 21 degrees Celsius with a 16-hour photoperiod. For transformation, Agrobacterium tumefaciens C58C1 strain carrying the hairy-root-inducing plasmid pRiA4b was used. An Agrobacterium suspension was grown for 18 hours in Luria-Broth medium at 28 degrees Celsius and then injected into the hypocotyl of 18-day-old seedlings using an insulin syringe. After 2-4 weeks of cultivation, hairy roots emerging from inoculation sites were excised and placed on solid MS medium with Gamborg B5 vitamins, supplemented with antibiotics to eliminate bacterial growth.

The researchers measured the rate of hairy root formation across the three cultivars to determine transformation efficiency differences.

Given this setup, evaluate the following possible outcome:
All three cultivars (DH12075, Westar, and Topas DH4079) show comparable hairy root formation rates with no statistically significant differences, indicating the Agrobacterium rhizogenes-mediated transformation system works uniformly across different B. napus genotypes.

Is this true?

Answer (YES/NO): NO